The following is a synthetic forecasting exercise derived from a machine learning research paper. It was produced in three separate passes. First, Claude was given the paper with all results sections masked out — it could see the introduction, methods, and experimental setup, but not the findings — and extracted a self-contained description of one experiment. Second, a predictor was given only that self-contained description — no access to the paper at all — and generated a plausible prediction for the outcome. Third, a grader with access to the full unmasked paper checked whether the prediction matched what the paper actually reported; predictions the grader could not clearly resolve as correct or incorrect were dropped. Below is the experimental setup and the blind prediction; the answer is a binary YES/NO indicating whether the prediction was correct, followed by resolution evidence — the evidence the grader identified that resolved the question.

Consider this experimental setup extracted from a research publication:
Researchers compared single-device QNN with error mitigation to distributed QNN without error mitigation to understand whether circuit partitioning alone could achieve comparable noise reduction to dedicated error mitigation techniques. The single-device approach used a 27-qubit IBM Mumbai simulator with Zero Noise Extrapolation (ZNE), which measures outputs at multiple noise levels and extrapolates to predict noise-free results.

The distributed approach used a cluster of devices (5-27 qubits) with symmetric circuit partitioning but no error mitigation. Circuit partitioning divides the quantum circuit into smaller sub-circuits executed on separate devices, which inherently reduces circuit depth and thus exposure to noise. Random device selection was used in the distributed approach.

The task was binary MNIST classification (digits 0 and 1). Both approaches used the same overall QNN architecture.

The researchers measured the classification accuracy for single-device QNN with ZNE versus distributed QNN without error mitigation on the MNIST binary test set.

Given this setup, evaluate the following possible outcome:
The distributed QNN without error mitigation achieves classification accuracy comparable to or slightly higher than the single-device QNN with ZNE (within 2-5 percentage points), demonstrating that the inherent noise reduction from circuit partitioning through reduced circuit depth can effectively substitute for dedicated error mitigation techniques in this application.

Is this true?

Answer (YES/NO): YES